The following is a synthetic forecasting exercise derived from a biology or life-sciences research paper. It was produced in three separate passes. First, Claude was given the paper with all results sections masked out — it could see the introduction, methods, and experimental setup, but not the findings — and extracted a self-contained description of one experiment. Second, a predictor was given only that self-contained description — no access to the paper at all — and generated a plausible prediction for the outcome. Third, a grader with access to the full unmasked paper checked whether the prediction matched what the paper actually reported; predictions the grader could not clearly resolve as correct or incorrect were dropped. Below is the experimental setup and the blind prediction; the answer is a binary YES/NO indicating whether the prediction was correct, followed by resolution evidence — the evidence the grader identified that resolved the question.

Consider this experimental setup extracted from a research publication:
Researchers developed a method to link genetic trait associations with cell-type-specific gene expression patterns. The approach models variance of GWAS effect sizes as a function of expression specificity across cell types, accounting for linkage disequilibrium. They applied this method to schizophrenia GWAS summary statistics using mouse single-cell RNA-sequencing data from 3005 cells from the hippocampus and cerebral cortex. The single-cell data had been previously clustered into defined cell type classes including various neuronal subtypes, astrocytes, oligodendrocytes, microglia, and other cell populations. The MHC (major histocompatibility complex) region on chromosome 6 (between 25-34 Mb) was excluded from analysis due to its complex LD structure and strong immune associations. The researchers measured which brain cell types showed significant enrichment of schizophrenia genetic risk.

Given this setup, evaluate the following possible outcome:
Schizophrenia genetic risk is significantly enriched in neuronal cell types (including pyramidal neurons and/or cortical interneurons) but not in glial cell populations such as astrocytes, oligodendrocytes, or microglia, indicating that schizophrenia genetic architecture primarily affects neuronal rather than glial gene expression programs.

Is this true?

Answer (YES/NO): NO